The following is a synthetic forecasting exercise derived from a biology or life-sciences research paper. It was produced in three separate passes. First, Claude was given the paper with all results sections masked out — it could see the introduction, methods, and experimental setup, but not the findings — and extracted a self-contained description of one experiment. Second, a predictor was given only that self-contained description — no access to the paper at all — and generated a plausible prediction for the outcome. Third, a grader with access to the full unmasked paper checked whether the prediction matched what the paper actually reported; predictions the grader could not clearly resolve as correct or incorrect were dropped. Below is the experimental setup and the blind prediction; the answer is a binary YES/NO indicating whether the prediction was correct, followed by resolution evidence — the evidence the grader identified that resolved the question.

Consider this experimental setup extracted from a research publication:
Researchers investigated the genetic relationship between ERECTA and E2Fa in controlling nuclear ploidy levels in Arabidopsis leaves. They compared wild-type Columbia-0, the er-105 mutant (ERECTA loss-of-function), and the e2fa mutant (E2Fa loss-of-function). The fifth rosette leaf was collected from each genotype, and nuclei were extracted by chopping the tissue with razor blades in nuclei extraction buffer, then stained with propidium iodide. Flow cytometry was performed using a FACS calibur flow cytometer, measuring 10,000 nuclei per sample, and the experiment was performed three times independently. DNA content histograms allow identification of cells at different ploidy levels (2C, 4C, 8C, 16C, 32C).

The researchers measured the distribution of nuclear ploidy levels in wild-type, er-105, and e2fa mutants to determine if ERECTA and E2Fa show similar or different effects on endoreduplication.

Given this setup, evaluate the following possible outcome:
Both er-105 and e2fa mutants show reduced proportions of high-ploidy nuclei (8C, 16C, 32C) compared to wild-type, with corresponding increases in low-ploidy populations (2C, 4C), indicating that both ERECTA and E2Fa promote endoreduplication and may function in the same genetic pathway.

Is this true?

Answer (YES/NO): YES